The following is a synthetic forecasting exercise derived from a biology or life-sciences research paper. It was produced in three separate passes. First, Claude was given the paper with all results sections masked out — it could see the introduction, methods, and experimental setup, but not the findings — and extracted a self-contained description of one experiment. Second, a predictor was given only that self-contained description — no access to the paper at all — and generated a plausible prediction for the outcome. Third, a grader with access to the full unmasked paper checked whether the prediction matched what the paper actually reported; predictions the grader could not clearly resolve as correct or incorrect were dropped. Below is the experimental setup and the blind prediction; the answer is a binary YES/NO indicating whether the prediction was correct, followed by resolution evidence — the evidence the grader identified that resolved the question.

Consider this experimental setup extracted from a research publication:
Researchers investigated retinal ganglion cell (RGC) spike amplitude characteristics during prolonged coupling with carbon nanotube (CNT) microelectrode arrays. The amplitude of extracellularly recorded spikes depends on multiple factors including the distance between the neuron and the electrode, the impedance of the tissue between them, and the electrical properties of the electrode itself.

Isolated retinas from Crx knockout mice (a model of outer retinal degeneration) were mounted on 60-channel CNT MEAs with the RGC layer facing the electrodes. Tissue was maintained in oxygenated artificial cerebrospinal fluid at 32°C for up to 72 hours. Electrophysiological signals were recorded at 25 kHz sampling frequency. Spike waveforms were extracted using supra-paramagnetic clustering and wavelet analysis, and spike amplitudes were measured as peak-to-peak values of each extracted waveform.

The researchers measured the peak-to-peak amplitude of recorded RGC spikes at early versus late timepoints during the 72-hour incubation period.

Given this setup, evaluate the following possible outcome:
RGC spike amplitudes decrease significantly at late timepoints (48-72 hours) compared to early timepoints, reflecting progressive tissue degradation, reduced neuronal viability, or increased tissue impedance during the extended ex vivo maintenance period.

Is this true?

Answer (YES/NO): NO